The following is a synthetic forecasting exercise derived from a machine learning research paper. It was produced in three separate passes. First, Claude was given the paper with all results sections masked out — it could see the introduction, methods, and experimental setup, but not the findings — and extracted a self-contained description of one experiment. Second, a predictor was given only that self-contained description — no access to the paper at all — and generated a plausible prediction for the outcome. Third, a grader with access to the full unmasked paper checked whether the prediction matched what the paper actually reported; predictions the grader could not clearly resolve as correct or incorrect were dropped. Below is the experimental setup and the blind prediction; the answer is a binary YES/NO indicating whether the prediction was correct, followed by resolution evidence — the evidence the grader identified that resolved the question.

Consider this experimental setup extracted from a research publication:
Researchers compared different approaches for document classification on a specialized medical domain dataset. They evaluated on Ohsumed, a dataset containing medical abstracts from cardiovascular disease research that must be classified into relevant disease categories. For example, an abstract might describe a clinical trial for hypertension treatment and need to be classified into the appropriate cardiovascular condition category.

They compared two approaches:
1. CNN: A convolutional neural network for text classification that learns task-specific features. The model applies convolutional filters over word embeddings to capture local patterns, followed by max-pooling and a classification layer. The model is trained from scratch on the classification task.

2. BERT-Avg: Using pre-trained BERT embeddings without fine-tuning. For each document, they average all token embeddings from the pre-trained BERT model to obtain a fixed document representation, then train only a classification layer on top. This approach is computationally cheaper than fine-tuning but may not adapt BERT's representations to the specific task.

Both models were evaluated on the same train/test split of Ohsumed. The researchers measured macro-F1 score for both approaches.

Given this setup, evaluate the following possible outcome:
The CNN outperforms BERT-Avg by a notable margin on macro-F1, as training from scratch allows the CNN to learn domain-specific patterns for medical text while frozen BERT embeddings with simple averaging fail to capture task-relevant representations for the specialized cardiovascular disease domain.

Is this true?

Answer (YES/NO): YES